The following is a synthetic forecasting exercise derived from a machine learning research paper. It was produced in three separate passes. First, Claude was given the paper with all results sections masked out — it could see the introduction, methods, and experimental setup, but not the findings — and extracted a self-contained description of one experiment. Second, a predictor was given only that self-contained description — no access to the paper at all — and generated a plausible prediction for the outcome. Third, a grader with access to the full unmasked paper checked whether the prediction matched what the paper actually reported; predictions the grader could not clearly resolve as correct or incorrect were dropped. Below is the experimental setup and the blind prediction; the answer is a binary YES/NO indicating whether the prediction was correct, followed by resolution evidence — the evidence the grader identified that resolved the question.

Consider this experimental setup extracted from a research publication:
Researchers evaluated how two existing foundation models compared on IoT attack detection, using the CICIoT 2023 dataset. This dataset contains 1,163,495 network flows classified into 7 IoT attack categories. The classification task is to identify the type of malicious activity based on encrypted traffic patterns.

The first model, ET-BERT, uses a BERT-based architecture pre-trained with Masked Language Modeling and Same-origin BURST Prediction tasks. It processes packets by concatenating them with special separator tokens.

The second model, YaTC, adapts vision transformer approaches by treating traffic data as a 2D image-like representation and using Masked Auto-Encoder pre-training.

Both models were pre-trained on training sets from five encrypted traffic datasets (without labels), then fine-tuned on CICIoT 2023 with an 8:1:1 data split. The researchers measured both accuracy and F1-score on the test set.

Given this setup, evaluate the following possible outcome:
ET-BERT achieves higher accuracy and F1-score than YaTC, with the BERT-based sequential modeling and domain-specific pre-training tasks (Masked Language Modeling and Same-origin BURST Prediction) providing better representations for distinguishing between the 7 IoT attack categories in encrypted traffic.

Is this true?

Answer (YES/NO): YES